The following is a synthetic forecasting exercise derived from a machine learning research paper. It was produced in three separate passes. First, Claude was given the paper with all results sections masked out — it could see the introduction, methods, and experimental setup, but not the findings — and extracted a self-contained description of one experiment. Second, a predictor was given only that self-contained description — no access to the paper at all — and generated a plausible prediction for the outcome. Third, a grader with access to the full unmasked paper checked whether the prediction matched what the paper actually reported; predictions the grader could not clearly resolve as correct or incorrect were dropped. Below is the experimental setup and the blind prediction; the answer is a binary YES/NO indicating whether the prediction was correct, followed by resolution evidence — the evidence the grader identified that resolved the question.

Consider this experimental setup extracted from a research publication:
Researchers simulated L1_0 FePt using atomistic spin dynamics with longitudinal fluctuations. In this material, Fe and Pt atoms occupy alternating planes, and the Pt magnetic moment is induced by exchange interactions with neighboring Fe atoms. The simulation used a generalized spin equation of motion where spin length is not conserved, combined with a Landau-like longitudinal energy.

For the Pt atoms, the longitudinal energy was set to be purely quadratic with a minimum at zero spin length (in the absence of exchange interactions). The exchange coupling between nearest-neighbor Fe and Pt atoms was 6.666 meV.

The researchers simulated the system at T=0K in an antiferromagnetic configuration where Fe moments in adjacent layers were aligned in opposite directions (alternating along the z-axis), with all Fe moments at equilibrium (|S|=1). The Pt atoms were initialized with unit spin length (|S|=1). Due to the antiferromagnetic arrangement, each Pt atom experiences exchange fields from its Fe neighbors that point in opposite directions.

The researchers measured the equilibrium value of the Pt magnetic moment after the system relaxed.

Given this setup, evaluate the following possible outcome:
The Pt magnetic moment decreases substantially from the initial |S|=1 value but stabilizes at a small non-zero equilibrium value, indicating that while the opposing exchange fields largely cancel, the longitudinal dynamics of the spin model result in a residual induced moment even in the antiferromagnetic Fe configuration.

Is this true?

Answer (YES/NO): NO